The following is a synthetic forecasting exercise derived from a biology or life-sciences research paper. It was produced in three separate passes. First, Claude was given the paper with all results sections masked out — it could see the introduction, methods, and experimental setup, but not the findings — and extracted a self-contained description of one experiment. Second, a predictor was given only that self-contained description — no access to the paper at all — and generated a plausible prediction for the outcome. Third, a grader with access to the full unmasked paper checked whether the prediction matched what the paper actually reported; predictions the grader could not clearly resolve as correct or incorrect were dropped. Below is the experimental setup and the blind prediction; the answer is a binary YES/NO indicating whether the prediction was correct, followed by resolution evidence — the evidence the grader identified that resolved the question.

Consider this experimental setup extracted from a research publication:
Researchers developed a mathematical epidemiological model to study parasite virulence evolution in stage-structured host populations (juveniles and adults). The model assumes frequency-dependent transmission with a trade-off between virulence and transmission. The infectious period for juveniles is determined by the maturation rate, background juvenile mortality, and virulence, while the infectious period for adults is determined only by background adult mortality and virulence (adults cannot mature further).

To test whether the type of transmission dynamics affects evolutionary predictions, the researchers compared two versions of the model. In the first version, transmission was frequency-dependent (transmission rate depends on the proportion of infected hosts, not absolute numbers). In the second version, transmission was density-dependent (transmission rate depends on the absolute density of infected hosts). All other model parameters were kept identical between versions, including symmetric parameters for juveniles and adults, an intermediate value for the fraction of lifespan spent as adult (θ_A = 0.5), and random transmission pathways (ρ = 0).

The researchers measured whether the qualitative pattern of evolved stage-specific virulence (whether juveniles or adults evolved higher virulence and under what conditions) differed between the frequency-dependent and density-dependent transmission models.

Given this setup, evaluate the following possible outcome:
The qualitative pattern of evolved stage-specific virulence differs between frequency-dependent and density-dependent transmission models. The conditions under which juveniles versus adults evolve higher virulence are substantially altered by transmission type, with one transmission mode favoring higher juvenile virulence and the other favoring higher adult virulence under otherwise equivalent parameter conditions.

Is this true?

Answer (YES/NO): NO